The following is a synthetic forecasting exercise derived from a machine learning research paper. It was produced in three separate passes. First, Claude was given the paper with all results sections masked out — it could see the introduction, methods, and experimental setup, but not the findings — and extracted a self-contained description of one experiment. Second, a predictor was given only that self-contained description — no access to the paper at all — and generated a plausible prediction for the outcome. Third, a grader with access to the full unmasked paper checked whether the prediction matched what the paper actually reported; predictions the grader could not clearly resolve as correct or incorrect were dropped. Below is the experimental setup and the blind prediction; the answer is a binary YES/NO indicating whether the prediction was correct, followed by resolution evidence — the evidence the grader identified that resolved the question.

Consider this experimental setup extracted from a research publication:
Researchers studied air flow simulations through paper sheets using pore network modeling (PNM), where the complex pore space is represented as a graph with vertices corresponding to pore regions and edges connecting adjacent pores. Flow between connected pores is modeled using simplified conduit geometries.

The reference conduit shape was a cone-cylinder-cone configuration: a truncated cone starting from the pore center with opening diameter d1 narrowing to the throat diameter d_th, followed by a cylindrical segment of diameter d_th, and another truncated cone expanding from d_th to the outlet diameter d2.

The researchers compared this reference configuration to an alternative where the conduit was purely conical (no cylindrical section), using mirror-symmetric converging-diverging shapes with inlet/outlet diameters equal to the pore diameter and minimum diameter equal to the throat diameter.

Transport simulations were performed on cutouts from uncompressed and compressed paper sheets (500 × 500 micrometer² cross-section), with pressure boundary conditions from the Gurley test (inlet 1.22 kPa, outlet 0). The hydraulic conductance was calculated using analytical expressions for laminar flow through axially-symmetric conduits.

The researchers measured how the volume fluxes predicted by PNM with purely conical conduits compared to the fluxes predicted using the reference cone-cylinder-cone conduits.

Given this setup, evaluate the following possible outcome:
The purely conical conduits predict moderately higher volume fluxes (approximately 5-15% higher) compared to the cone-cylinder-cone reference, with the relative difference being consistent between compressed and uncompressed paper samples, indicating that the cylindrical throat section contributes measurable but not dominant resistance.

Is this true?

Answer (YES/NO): NO